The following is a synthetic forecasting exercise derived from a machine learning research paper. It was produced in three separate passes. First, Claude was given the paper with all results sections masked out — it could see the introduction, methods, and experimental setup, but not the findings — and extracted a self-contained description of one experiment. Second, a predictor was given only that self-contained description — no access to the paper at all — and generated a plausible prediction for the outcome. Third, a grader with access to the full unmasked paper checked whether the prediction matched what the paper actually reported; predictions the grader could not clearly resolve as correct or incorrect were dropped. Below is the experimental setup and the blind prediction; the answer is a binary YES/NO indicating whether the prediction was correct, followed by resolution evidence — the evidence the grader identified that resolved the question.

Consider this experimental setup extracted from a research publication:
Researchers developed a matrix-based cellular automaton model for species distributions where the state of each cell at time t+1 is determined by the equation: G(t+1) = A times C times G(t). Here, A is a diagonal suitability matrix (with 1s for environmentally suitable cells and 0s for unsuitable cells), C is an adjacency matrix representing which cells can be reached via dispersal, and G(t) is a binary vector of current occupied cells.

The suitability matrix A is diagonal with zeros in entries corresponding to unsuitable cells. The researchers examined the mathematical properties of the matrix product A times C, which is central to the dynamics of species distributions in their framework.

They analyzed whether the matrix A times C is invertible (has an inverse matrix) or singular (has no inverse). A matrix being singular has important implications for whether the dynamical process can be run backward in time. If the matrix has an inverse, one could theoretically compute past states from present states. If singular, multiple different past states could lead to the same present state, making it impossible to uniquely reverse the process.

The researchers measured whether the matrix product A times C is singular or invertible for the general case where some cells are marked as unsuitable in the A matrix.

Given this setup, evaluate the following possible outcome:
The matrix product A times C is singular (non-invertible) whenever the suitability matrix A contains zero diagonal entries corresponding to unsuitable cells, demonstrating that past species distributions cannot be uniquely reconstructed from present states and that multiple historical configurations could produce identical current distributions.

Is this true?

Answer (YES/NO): YES